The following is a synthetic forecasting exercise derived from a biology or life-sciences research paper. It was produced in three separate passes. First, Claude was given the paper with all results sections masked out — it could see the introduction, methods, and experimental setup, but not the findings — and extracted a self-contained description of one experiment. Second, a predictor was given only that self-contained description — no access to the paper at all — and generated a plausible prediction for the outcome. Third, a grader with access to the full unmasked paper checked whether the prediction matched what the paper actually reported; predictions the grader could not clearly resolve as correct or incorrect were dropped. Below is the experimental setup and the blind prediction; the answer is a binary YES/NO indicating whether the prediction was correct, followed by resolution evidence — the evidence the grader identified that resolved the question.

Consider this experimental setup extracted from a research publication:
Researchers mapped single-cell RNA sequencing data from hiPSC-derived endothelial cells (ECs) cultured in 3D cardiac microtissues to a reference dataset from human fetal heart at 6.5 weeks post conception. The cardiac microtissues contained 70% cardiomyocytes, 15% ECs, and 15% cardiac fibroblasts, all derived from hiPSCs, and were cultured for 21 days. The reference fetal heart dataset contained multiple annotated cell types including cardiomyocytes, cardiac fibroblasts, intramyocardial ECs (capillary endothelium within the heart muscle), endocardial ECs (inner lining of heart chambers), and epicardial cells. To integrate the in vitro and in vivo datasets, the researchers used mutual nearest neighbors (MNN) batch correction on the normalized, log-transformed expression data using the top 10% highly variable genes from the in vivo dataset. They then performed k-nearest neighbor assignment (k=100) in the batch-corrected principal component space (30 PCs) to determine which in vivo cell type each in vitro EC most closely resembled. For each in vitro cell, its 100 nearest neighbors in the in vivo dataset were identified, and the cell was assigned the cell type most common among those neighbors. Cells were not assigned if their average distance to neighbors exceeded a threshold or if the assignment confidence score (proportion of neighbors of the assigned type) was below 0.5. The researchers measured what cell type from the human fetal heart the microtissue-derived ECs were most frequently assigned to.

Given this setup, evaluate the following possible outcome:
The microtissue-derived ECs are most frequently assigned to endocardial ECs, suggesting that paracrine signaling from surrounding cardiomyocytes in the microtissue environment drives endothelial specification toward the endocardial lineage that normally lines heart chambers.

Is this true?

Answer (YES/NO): NO